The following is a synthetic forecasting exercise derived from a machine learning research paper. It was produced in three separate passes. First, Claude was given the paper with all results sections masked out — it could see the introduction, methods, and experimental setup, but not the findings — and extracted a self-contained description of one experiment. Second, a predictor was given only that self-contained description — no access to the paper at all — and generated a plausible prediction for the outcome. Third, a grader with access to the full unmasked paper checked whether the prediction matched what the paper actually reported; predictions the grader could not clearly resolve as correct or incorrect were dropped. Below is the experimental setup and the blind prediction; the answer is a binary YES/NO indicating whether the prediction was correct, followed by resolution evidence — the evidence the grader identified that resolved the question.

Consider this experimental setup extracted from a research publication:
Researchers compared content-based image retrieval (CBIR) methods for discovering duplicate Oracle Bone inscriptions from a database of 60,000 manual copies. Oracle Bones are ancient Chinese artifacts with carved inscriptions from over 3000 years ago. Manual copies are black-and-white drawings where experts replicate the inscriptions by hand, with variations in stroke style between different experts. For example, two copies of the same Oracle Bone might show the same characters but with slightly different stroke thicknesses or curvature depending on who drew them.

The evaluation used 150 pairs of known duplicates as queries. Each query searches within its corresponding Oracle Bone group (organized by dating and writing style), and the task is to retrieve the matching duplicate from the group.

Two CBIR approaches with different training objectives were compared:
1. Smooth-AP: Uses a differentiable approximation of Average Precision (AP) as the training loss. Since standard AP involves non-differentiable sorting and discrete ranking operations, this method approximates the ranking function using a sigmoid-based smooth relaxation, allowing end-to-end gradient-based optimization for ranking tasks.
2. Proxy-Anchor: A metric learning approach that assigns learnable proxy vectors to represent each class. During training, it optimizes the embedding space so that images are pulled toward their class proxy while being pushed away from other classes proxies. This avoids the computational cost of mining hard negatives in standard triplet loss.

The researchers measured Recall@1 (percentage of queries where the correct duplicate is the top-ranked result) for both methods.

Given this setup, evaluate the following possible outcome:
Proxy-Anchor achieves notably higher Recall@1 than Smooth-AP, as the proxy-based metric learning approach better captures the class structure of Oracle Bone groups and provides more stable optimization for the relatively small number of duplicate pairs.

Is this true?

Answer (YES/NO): YES